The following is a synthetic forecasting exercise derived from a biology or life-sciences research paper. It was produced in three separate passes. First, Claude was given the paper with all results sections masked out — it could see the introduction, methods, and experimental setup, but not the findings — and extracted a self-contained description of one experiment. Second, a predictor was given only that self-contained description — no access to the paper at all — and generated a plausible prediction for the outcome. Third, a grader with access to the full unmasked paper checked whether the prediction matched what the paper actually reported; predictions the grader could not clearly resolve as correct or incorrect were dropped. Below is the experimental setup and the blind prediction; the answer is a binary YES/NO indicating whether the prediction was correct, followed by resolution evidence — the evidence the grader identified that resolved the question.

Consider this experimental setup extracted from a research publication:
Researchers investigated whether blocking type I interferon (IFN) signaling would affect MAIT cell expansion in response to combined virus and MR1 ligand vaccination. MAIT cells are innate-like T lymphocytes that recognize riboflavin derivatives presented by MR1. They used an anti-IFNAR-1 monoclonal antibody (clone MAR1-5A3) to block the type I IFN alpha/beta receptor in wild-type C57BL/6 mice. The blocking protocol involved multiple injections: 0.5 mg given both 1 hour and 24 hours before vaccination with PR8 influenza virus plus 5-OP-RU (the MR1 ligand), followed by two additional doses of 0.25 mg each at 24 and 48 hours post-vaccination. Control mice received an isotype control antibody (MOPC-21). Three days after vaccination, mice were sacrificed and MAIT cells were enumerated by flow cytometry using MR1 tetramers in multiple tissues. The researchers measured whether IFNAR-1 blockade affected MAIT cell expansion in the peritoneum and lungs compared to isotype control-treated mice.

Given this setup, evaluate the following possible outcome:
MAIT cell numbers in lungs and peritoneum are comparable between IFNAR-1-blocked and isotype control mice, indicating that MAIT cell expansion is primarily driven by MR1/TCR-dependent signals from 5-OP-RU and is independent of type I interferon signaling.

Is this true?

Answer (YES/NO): NO